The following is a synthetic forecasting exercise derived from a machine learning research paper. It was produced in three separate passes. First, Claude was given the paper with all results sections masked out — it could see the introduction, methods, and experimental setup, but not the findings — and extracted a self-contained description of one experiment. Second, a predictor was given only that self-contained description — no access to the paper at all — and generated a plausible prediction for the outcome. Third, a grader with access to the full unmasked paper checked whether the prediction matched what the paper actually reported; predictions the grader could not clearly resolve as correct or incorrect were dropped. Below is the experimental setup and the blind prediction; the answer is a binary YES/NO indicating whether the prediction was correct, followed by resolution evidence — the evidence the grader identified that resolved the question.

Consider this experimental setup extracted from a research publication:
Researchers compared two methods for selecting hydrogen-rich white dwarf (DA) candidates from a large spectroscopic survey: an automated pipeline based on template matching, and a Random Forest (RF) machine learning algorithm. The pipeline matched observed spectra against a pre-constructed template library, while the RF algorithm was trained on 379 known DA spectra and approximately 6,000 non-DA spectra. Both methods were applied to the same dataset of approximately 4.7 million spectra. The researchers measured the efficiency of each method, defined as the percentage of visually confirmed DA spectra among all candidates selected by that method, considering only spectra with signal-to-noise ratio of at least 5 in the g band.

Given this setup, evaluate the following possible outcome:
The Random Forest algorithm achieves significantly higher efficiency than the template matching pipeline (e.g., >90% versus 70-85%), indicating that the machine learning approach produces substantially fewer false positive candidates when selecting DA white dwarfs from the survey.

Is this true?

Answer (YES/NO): NO